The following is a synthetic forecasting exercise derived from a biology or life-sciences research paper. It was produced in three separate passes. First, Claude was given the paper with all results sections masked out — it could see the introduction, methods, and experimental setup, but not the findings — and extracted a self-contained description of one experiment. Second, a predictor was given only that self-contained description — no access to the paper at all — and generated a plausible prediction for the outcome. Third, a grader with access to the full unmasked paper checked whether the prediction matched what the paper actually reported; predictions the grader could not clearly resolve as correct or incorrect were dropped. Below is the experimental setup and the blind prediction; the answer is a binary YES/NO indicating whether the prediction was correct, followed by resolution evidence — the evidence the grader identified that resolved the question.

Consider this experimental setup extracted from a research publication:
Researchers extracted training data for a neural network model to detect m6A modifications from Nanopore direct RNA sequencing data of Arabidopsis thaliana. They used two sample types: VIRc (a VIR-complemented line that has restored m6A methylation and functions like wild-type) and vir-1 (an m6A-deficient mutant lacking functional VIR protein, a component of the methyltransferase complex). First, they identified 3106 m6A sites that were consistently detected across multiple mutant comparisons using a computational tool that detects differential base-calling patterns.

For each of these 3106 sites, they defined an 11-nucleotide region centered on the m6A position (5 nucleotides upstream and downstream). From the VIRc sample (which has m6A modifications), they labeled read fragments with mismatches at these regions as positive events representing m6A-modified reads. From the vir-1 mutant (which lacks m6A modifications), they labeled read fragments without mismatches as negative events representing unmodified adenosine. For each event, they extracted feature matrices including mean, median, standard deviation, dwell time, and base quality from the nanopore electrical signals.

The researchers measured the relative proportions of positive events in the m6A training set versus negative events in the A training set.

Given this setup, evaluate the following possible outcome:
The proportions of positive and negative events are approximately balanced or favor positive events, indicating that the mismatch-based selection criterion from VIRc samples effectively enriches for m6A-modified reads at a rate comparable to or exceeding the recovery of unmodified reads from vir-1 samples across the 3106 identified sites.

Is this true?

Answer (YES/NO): NO